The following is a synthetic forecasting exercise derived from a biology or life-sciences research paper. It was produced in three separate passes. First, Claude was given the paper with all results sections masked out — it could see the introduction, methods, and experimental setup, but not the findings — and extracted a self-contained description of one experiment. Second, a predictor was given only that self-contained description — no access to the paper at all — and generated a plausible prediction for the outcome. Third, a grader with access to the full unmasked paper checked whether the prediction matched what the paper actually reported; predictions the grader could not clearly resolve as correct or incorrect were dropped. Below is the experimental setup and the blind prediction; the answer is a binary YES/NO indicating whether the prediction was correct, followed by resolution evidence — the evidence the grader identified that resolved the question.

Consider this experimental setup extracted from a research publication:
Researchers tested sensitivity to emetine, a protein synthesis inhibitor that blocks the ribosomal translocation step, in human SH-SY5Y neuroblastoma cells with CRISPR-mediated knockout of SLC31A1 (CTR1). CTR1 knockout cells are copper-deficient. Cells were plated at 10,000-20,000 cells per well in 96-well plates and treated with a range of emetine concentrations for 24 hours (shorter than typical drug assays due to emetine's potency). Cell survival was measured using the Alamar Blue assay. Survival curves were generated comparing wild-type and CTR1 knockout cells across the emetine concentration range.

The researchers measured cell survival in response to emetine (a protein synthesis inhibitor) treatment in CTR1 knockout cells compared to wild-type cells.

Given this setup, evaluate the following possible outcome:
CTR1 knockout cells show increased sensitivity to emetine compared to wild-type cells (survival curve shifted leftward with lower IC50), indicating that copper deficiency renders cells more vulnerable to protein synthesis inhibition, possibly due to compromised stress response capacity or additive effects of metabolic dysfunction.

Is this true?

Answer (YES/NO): YES